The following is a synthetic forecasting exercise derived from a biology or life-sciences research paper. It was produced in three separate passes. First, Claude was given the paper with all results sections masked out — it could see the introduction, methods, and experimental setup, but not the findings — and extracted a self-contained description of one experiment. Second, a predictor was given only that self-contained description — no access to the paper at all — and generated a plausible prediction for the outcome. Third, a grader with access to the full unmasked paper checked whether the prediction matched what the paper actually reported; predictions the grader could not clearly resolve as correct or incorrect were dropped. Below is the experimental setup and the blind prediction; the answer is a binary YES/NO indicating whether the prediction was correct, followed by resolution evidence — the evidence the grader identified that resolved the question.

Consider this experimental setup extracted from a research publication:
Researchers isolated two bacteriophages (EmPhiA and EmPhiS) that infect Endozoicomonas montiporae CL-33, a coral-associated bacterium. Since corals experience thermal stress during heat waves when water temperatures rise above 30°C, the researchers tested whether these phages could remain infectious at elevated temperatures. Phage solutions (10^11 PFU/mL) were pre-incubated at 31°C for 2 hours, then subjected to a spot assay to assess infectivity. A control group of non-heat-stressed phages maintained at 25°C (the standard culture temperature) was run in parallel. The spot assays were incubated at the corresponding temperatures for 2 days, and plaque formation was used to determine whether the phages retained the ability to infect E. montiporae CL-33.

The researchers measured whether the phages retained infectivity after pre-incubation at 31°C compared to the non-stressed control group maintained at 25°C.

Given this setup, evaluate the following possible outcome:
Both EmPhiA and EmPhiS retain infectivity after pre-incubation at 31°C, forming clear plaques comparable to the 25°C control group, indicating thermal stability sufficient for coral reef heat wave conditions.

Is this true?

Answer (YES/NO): NO